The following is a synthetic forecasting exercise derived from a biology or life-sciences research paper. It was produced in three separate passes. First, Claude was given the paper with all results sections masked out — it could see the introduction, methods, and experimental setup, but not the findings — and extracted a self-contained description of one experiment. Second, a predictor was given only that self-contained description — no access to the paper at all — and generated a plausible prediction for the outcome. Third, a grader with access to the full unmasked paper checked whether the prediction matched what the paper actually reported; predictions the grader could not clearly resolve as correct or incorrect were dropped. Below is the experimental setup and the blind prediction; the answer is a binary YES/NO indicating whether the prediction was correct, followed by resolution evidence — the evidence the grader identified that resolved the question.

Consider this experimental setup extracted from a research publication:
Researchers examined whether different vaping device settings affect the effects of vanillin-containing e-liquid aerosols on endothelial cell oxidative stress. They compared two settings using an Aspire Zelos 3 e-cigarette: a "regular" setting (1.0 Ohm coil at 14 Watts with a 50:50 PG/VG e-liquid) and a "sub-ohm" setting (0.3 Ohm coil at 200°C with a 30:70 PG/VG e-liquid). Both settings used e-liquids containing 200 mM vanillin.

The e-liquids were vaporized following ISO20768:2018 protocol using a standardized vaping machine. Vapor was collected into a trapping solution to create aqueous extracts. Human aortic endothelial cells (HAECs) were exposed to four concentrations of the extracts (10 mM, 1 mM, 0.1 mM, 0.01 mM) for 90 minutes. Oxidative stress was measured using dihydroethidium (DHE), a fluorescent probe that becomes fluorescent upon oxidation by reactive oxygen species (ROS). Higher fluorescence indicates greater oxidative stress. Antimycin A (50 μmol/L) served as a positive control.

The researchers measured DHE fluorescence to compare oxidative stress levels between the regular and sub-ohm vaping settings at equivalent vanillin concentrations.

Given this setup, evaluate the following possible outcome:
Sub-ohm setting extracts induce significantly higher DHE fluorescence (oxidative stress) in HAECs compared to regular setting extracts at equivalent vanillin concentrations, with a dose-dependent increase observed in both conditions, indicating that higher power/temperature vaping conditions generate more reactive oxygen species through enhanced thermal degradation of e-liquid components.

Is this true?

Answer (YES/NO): NO